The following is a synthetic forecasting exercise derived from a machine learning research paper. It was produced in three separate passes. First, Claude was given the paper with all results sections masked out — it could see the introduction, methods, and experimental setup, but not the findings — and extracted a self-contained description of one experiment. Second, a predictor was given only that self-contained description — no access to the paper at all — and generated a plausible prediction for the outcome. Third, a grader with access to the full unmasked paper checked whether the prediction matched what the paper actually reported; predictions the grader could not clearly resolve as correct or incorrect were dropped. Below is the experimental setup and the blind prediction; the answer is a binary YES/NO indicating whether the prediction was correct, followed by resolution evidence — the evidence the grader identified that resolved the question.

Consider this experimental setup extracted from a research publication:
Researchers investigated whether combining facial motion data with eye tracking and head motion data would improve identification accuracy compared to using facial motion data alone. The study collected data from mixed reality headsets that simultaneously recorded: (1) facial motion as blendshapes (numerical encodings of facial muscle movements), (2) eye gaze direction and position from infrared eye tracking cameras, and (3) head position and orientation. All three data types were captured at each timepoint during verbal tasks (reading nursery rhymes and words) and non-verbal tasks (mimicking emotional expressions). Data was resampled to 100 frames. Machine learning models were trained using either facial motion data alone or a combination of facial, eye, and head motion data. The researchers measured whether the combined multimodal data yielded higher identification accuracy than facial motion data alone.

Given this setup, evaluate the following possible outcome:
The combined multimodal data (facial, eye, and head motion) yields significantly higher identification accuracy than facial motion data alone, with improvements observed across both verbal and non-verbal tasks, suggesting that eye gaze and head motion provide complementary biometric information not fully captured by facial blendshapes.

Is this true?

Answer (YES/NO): NO